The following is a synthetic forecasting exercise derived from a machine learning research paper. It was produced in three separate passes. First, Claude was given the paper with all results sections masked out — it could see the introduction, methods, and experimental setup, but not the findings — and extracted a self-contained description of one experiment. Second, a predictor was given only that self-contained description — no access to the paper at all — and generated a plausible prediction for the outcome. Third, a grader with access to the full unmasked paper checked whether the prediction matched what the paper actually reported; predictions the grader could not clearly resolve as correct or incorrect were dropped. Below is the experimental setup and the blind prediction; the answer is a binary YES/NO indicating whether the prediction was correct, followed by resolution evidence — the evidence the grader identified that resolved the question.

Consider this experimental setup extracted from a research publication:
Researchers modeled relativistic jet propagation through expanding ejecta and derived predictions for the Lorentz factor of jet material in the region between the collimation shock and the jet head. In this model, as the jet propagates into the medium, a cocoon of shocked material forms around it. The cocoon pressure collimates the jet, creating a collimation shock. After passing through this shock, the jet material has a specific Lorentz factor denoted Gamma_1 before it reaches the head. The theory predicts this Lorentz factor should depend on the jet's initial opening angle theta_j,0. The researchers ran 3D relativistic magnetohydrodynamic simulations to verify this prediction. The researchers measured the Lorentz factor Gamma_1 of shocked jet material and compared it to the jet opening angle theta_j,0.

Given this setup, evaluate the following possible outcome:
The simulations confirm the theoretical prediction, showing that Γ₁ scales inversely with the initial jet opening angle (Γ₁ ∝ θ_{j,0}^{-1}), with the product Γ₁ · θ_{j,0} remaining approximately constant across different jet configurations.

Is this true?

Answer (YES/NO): YES